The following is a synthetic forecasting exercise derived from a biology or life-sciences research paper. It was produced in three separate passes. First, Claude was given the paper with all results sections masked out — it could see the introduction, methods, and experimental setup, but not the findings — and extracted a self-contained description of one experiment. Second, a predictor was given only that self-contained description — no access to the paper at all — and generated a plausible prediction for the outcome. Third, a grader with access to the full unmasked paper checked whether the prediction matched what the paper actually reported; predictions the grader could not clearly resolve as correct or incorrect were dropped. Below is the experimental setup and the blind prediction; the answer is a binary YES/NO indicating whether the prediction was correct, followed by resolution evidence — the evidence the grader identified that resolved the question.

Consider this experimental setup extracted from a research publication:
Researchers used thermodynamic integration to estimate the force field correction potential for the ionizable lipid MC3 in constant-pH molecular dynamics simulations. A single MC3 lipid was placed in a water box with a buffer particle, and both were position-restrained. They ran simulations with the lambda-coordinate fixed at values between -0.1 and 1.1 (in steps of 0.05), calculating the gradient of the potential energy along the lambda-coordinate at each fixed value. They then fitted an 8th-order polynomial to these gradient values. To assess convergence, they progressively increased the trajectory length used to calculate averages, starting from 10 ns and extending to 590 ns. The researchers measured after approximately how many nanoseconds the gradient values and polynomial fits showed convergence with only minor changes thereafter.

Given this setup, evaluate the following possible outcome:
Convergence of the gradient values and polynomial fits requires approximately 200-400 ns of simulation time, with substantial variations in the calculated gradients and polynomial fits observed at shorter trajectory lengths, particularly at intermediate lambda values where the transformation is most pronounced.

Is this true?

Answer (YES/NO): YES